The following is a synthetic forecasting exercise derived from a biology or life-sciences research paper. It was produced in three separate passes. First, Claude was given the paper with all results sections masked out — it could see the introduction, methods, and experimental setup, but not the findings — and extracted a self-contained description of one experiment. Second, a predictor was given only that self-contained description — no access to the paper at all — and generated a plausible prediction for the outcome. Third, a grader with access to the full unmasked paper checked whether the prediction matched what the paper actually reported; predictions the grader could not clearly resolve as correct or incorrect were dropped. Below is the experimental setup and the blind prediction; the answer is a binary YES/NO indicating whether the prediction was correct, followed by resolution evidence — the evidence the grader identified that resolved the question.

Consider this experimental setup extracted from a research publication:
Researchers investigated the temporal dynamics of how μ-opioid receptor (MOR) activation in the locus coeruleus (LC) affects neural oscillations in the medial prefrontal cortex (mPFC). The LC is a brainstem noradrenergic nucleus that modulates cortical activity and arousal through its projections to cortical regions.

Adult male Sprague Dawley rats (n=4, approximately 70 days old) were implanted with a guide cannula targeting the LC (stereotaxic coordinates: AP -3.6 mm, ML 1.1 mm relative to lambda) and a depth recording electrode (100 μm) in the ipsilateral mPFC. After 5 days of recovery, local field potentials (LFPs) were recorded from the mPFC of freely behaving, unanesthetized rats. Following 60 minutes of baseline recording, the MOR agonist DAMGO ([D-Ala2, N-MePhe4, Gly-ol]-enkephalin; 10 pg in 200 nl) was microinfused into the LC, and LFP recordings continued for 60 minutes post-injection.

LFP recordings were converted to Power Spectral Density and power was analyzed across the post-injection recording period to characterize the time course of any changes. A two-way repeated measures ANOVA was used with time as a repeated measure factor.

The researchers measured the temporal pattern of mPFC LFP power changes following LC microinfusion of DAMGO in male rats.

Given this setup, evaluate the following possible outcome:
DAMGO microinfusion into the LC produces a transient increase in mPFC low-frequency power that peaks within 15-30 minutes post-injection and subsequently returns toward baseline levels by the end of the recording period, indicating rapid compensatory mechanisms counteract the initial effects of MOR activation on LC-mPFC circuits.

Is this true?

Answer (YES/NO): NO